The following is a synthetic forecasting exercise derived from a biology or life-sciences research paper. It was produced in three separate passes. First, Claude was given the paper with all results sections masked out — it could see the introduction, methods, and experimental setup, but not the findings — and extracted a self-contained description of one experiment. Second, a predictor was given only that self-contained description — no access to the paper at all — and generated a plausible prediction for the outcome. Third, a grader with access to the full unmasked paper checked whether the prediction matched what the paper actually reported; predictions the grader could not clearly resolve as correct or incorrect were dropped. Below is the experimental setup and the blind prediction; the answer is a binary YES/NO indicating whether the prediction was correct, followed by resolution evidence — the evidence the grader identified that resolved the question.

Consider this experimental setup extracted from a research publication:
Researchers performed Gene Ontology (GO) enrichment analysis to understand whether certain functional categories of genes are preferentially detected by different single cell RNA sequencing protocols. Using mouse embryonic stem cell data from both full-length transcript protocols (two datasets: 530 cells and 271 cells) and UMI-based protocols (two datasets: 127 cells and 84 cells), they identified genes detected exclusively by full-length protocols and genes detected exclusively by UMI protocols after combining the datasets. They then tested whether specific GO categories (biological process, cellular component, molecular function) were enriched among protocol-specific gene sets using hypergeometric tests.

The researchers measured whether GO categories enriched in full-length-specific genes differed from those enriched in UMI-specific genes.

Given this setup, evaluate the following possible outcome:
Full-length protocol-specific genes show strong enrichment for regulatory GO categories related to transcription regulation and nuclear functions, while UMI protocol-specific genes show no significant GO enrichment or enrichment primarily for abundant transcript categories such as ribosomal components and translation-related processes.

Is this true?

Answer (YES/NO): NO